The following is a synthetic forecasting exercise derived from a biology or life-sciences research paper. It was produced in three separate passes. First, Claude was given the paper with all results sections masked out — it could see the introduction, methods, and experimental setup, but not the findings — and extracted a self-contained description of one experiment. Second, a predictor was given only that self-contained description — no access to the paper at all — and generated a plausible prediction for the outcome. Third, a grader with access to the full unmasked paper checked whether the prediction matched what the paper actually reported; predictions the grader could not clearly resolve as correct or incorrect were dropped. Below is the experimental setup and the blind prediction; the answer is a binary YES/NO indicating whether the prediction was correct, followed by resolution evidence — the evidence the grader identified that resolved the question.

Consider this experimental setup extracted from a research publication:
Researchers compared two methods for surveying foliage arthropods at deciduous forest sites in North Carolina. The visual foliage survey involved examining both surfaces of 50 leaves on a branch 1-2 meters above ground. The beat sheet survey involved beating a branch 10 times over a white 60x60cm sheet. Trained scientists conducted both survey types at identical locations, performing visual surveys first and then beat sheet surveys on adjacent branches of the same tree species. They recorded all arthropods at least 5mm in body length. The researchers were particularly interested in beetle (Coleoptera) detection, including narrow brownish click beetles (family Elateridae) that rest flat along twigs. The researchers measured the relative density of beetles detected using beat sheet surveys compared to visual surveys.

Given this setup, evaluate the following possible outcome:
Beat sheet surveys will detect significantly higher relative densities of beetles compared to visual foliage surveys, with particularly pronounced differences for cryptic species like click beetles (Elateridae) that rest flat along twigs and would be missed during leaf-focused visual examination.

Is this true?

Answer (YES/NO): YES